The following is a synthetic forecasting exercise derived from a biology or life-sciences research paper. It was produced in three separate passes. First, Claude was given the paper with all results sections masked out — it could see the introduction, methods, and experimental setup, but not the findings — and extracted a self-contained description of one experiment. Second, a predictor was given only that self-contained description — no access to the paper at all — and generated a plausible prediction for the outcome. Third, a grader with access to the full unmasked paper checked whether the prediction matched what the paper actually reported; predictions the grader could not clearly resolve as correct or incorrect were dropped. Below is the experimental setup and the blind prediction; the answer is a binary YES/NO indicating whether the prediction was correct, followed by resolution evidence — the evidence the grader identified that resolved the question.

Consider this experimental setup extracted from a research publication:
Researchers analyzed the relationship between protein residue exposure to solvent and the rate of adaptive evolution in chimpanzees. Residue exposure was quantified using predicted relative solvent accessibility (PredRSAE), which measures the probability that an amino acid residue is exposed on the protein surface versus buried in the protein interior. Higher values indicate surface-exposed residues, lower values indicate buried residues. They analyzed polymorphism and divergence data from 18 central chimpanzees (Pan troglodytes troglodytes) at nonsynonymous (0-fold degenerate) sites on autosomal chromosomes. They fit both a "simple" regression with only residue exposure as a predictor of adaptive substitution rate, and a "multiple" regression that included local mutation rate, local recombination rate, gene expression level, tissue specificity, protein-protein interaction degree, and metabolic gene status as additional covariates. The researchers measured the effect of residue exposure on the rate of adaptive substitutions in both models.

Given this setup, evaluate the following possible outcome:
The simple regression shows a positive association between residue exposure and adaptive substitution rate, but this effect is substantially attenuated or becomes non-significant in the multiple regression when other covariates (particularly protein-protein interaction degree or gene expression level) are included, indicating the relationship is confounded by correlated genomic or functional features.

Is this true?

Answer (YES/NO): NO